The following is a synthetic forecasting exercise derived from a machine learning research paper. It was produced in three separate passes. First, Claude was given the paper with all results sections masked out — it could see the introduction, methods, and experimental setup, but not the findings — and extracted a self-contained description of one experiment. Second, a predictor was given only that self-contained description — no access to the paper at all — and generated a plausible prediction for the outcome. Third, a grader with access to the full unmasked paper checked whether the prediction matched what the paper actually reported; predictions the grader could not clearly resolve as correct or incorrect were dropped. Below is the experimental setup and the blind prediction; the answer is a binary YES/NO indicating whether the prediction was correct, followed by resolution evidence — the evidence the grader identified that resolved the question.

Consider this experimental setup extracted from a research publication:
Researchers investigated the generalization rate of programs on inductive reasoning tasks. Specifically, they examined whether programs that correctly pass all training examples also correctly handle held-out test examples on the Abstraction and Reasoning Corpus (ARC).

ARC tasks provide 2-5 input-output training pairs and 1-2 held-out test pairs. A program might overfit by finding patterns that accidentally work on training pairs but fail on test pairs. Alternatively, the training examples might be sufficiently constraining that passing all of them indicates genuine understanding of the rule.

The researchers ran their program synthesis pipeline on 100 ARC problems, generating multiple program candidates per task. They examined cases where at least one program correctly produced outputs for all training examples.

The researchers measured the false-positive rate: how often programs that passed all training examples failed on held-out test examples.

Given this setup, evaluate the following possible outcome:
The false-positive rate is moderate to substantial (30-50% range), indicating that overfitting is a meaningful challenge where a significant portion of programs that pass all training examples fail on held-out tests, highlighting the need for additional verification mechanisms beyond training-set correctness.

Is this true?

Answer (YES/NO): NO